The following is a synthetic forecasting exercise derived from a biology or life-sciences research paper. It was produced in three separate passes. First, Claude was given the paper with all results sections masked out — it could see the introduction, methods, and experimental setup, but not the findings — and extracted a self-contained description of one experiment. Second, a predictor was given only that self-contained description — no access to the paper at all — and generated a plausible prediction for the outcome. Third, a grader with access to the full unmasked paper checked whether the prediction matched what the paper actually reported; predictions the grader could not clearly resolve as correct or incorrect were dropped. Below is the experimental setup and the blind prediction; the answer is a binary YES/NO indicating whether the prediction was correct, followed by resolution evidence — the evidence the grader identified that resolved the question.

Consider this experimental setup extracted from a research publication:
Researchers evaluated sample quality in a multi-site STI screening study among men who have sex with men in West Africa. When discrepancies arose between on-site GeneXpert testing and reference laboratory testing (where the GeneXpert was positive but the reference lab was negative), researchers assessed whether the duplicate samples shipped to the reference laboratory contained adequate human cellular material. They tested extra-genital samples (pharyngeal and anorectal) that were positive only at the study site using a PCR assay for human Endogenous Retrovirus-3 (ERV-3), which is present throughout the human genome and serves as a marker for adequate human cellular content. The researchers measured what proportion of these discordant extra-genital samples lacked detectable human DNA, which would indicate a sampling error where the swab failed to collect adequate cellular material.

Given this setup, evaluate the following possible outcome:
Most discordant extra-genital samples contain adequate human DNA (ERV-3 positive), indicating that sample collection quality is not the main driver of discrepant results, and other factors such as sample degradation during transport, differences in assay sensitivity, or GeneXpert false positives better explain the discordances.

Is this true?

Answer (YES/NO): YES